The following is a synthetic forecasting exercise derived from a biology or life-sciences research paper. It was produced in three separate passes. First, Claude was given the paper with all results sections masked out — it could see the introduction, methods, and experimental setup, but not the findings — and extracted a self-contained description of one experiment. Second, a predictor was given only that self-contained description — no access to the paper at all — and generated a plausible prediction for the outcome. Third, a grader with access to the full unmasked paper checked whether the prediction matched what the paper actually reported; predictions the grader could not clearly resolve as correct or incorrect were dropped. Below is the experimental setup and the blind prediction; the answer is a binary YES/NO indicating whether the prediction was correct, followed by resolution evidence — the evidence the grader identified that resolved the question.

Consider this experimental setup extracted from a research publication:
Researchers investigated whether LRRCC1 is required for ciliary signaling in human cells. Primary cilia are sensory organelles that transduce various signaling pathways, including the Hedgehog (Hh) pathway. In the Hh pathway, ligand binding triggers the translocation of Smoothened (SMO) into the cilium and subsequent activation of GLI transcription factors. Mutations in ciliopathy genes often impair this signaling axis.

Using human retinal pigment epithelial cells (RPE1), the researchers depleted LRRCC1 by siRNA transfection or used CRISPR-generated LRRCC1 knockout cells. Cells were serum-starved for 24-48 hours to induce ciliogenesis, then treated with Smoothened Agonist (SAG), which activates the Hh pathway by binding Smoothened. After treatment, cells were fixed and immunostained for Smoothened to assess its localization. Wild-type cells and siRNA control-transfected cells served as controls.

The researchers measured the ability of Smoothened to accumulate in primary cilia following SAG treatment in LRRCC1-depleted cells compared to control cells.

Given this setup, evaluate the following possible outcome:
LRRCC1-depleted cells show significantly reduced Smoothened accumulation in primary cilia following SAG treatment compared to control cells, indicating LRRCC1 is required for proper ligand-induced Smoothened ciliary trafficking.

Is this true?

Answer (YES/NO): YES